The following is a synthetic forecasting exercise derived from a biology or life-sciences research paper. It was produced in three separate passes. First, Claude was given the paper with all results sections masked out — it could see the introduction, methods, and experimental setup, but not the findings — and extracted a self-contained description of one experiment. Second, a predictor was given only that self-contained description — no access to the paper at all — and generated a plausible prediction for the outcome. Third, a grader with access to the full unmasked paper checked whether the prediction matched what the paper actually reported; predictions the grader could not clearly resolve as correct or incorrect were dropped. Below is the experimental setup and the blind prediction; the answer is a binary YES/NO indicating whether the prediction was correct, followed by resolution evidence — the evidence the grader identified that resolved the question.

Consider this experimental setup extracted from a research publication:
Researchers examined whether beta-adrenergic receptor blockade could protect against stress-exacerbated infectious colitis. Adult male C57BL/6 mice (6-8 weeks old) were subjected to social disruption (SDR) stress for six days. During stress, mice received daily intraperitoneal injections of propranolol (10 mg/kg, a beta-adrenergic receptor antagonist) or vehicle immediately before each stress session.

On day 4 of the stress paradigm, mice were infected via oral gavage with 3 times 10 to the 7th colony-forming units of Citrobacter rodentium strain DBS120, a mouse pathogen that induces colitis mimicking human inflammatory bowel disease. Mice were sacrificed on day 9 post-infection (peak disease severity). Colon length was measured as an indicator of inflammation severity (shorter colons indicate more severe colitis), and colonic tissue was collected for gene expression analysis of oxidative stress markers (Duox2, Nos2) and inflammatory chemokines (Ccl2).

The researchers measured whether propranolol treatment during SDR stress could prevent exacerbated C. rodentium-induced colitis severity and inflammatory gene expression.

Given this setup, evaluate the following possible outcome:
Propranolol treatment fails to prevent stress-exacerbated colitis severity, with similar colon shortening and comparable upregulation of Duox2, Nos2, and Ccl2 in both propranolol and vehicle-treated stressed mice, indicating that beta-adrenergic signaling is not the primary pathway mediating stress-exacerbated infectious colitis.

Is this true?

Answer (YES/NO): NO